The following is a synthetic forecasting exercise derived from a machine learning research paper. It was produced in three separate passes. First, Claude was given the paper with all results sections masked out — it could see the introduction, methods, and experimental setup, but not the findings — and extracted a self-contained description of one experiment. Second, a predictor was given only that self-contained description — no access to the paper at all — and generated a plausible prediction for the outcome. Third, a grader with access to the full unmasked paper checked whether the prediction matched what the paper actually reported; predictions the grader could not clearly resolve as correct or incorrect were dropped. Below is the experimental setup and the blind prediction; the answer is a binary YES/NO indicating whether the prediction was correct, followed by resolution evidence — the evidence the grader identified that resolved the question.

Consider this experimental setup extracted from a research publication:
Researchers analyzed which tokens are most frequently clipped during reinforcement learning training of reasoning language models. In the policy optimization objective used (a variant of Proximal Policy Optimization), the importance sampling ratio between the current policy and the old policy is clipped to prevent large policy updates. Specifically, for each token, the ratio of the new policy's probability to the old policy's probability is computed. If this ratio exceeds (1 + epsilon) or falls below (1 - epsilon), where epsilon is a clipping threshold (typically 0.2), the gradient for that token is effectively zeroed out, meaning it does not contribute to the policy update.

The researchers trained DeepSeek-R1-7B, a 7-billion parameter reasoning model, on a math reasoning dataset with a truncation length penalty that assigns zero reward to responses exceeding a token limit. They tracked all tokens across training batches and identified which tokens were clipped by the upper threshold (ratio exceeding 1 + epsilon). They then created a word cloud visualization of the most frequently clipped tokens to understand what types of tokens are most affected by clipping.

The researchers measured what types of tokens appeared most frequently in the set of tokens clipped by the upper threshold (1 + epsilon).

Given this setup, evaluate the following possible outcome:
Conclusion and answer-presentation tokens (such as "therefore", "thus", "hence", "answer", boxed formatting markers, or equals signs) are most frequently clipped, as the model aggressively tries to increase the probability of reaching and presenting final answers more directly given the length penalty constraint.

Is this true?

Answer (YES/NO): NO